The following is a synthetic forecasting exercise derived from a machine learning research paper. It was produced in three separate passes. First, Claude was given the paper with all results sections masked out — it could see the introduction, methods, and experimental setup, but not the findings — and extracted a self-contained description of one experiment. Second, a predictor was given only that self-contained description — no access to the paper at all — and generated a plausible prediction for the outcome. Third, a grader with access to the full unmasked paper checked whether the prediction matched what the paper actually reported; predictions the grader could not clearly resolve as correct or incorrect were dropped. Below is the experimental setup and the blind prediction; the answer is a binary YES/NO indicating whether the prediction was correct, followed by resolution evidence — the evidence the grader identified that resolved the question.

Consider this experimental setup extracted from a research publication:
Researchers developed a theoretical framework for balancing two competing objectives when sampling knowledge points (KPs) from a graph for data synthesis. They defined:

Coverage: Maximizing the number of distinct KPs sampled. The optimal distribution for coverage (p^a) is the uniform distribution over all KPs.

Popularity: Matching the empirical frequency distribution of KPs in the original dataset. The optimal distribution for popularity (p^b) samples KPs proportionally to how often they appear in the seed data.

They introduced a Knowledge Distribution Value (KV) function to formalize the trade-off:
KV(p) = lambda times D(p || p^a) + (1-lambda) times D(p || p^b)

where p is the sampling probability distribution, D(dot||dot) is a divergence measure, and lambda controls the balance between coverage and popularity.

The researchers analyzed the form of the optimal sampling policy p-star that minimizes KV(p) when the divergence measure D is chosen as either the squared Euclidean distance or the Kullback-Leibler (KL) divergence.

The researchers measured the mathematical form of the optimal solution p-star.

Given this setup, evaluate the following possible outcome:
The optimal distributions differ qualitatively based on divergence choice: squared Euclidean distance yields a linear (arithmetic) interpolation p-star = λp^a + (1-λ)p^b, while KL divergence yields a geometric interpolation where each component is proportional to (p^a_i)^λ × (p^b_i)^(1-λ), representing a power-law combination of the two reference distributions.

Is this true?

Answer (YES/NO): NO